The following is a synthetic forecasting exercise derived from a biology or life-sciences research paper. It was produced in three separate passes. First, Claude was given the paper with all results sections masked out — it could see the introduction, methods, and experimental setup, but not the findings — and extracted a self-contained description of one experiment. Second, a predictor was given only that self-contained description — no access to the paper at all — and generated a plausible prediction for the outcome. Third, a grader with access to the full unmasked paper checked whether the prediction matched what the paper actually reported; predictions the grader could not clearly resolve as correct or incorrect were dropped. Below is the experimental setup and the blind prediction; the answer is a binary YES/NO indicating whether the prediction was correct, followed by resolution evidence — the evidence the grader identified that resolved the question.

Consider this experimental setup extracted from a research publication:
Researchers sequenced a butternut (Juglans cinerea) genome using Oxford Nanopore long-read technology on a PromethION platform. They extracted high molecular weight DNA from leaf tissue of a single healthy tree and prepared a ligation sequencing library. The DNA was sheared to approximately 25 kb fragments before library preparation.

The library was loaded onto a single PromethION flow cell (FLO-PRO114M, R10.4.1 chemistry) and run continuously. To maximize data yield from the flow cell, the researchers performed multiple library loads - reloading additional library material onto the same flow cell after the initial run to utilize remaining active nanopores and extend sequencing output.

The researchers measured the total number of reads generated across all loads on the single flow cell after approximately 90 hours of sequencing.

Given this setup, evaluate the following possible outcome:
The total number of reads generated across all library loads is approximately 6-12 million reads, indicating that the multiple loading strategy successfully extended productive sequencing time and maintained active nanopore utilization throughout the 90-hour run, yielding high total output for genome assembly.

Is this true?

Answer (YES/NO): NO